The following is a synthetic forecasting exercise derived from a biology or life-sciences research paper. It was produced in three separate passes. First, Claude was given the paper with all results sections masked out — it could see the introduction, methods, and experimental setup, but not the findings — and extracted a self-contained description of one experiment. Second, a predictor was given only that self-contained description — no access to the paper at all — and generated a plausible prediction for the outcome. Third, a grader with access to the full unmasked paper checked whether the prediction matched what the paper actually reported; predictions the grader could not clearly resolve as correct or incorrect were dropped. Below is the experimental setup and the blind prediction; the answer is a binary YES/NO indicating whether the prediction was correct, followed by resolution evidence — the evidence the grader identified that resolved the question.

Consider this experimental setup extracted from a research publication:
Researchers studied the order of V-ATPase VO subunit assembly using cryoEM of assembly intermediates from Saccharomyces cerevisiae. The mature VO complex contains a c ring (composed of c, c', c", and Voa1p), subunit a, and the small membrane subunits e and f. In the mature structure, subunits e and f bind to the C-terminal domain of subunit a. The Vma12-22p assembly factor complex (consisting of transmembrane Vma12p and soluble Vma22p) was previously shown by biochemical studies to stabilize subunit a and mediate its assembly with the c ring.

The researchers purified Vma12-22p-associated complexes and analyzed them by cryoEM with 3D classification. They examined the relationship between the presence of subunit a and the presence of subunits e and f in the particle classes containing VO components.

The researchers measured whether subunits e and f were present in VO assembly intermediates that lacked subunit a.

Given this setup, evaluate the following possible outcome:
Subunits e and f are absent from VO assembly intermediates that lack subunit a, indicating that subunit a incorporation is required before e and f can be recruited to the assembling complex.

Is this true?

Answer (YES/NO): YES